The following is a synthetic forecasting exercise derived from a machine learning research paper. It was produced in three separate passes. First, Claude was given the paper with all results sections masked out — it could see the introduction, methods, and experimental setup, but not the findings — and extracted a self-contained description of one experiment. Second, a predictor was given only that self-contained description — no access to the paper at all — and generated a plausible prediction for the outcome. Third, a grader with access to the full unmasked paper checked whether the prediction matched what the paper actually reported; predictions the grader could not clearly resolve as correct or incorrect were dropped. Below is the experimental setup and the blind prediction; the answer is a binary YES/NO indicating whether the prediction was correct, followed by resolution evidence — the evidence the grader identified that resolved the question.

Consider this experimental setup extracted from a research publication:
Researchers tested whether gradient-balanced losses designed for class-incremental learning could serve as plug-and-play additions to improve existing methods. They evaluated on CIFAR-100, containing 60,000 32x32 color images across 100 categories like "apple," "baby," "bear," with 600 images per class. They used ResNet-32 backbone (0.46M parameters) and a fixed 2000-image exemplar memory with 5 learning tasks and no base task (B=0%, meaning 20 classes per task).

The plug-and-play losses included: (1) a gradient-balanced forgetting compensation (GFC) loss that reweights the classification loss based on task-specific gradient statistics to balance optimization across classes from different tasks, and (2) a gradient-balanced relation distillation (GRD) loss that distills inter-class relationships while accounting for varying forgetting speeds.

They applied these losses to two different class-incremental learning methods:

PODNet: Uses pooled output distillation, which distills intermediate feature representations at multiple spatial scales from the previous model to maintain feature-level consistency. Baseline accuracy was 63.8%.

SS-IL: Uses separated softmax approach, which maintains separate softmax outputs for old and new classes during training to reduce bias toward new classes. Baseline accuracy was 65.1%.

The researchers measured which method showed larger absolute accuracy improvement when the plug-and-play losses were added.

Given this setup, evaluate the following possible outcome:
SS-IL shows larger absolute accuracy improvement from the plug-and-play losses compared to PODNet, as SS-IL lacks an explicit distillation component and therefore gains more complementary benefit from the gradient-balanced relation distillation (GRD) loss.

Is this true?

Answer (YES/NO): YES